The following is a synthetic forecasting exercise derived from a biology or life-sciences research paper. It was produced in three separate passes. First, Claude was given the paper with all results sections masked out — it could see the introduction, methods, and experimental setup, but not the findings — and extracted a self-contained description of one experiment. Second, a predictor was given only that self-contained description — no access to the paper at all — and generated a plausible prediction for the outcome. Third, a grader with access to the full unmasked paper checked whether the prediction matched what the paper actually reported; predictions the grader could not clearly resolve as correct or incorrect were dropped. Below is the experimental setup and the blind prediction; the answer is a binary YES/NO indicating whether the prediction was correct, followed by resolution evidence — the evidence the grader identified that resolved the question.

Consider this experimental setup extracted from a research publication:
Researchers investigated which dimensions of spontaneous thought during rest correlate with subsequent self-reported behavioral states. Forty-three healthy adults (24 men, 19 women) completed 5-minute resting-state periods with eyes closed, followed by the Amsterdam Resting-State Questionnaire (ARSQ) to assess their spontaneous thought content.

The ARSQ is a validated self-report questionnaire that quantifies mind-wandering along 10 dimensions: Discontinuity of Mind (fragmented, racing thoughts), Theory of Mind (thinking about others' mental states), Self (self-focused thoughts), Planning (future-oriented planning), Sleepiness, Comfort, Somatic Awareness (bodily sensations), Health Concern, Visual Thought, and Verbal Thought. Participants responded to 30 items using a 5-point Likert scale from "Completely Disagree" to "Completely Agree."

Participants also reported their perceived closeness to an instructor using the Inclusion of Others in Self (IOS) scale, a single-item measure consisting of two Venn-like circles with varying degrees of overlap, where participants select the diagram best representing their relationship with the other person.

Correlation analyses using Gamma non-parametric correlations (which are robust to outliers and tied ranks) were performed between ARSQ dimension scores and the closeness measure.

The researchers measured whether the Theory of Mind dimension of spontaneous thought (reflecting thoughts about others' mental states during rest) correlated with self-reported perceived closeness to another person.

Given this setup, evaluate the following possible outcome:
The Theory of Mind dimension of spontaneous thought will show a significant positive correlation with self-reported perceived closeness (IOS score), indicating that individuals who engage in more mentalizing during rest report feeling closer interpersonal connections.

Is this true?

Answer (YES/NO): NO